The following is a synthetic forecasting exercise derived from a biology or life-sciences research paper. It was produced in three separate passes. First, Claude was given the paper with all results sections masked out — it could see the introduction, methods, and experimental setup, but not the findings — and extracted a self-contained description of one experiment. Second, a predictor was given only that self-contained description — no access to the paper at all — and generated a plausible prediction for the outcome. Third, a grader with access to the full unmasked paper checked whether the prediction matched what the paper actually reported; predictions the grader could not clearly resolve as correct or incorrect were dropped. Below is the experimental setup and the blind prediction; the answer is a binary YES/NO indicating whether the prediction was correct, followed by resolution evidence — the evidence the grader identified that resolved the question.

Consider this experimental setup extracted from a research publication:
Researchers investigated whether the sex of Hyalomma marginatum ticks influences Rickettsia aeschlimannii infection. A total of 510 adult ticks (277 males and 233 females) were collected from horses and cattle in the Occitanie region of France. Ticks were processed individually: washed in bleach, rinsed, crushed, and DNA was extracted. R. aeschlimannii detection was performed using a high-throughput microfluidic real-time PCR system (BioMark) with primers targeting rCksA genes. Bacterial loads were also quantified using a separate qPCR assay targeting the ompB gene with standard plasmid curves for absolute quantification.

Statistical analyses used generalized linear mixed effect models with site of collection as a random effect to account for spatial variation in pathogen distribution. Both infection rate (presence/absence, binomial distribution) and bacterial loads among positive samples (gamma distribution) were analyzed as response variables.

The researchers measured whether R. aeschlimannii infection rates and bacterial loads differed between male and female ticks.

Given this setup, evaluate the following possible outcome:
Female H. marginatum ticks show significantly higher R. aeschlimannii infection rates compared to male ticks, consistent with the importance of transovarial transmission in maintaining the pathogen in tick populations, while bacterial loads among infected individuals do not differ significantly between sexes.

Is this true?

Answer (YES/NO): NO